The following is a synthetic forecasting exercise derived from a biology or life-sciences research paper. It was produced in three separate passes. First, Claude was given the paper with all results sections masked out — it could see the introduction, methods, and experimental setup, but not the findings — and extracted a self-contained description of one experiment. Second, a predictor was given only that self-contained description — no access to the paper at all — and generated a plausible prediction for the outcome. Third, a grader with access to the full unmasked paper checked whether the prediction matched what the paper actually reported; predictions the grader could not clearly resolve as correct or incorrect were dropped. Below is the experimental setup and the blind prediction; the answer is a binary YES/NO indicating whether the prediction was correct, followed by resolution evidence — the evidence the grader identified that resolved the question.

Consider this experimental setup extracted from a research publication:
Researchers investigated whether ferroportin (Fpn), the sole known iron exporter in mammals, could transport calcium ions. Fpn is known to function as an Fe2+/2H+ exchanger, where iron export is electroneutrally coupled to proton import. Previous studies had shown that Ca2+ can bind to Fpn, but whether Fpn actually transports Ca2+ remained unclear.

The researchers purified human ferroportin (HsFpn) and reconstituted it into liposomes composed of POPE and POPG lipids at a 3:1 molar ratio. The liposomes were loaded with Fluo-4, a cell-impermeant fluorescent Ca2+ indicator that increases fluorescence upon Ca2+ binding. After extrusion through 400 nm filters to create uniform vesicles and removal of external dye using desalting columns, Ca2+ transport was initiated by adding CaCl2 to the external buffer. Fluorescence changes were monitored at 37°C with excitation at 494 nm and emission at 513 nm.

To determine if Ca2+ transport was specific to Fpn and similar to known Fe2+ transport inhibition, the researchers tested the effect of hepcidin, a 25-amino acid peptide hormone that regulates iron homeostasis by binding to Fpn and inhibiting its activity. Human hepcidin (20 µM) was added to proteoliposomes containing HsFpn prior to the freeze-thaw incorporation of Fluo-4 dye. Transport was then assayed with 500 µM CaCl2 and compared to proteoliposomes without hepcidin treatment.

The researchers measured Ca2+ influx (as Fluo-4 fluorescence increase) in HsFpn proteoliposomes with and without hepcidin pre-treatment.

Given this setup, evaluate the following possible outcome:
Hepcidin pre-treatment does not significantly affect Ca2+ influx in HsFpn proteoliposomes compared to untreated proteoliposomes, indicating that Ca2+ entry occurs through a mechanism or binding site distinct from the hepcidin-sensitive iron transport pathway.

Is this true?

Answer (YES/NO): NO